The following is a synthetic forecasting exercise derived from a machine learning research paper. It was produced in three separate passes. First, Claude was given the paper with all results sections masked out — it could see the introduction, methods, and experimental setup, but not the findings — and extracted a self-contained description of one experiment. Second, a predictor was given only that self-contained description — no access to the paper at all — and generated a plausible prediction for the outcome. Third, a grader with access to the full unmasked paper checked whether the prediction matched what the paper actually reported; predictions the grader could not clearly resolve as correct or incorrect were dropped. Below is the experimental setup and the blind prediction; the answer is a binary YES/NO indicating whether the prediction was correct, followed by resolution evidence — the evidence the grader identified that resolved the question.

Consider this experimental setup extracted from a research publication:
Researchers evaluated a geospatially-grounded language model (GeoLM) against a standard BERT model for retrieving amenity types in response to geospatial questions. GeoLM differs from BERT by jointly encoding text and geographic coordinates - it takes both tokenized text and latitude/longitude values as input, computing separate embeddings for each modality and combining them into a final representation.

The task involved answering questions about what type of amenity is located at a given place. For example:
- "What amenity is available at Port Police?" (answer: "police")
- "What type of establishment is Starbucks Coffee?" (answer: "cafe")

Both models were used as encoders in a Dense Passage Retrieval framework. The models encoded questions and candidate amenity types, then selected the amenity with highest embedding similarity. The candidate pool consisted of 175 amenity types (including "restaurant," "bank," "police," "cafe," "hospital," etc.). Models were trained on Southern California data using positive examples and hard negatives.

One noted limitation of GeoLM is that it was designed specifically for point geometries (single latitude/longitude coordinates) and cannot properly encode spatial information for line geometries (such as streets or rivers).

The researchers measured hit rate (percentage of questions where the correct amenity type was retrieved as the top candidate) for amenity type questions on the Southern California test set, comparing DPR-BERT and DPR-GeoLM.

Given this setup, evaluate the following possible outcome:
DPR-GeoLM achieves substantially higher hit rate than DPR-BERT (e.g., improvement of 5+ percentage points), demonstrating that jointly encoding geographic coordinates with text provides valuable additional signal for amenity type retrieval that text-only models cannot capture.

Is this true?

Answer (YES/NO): NO